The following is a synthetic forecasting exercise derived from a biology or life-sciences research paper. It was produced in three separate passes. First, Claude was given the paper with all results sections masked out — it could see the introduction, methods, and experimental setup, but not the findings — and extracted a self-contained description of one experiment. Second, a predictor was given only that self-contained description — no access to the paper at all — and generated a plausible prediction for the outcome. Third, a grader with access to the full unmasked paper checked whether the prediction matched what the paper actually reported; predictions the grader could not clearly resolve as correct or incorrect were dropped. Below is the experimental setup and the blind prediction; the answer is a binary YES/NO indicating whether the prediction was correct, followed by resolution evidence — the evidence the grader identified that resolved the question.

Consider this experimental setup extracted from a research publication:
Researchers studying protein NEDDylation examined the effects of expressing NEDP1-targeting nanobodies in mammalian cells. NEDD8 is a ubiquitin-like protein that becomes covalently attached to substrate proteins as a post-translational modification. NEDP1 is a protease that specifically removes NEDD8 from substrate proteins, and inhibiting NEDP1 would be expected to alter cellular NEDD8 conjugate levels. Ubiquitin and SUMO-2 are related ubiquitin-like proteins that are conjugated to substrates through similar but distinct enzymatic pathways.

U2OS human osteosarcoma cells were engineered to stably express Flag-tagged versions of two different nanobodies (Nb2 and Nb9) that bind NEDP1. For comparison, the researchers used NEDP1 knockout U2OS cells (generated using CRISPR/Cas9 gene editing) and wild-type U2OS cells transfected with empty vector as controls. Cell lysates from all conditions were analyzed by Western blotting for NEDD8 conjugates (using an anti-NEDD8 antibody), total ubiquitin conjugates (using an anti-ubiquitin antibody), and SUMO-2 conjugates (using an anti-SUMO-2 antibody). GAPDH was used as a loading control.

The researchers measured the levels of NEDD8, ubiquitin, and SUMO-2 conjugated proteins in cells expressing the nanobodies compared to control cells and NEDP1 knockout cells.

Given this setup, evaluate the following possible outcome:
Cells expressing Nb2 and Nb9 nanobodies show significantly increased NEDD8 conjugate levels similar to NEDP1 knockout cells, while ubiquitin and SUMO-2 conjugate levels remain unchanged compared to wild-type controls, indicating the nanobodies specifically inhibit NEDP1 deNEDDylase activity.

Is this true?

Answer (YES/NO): YES